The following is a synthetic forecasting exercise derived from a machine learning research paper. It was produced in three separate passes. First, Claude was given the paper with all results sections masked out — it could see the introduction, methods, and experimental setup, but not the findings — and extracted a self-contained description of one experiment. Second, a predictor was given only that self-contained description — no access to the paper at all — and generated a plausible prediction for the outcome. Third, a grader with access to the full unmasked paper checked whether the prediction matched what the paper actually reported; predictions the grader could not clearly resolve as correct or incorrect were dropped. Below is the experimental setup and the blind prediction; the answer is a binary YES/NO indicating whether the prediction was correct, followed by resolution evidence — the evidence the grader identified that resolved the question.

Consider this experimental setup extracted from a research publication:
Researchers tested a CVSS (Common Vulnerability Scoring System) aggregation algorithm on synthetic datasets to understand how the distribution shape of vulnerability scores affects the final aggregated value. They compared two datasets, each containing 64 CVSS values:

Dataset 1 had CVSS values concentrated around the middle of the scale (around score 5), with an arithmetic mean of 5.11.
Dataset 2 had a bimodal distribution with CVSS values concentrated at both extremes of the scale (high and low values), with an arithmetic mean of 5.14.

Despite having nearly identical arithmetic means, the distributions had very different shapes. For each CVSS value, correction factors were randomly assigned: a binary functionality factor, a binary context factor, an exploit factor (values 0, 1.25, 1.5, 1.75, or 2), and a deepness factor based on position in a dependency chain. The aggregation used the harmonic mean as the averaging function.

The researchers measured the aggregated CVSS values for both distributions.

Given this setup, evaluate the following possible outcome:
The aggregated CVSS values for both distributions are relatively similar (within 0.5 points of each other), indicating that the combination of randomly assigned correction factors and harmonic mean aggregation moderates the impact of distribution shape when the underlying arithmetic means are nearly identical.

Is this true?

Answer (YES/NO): NO